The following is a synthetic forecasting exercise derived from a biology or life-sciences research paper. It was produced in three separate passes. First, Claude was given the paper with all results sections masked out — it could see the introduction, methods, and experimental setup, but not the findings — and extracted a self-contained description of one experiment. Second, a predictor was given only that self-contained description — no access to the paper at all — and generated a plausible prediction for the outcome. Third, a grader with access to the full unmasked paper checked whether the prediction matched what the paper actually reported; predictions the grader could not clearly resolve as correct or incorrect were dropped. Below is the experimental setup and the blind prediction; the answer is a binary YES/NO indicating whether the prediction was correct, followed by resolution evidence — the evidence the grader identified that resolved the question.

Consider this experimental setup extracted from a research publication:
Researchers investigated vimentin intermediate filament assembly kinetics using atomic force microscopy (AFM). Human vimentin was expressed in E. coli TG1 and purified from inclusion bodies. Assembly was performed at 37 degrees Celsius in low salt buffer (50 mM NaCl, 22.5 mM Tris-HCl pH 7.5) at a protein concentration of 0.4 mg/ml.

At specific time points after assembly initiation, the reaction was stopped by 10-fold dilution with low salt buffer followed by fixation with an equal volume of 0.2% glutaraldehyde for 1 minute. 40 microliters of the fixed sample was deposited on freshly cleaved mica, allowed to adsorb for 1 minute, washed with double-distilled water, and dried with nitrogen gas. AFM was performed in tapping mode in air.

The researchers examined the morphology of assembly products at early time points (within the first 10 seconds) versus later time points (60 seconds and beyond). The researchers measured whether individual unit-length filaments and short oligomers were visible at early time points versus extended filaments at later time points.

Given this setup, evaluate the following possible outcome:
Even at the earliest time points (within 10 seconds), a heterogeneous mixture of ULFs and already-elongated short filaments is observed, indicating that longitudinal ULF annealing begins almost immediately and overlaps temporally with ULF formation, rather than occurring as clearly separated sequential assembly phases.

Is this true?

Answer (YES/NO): NO